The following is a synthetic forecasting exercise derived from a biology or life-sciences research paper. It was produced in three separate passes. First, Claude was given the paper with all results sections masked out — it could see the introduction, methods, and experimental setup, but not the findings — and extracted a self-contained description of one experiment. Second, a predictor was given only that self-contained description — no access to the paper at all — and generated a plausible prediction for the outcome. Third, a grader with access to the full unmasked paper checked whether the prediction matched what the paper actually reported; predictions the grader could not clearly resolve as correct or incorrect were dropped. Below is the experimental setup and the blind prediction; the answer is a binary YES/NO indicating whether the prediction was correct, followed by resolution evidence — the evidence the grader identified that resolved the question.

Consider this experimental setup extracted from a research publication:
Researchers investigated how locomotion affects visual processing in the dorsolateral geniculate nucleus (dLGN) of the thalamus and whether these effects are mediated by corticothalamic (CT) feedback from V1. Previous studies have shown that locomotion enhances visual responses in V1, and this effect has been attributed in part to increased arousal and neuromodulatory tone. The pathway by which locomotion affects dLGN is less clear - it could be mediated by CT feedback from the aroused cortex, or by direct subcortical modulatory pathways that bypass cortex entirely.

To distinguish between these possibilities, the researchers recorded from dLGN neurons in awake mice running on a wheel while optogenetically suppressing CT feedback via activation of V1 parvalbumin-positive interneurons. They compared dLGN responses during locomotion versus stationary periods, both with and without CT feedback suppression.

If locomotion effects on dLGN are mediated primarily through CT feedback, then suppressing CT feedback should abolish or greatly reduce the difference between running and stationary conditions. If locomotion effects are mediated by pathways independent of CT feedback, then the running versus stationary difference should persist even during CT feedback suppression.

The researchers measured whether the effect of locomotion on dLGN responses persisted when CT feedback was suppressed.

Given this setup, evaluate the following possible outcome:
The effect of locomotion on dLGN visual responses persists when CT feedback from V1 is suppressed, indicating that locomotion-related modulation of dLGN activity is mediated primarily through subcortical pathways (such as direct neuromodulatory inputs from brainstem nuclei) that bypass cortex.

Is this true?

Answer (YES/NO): YES